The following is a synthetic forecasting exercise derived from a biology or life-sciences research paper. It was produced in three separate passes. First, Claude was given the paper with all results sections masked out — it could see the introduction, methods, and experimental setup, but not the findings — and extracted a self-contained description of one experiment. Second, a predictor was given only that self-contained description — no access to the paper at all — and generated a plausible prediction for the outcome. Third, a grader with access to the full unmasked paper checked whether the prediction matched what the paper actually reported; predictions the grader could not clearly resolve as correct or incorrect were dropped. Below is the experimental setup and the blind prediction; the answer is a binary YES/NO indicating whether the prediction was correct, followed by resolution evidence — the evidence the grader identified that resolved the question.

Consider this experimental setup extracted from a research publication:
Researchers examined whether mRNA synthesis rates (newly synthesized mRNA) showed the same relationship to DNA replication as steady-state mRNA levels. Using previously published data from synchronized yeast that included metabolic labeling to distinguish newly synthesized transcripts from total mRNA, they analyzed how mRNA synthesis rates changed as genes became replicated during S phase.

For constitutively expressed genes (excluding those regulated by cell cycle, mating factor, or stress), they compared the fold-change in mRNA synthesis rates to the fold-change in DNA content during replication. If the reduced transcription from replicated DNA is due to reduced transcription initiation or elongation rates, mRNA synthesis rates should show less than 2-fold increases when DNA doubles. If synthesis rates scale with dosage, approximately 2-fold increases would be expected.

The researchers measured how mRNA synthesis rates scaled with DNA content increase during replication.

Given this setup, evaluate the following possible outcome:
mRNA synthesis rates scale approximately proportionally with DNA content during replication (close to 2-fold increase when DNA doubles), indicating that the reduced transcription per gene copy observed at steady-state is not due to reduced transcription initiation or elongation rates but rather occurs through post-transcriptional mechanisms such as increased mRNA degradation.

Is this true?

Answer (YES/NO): NO